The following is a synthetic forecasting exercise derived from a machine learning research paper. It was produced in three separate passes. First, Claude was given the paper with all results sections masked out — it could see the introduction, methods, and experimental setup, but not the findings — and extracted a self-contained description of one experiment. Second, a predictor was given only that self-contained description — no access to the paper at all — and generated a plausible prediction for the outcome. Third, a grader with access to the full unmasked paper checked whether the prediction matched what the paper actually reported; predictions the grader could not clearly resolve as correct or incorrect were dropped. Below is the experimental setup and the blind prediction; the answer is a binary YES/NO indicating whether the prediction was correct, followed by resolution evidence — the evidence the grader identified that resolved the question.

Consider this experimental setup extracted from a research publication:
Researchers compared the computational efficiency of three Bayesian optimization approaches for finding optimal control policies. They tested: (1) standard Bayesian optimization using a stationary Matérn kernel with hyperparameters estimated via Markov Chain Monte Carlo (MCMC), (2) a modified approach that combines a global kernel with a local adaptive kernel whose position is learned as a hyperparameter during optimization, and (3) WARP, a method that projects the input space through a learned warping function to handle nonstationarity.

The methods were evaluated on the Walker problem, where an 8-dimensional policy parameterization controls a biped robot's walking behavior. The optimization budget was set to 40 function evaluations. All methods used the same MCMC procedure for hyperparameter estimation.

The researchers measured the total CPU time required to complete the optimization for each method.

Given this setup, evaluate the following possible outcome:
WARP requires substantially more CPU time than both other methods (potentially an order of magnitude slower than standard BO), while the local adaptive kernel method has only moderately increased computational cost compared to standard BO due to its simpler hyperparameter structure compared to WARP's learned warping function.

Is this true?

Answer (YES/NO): NO